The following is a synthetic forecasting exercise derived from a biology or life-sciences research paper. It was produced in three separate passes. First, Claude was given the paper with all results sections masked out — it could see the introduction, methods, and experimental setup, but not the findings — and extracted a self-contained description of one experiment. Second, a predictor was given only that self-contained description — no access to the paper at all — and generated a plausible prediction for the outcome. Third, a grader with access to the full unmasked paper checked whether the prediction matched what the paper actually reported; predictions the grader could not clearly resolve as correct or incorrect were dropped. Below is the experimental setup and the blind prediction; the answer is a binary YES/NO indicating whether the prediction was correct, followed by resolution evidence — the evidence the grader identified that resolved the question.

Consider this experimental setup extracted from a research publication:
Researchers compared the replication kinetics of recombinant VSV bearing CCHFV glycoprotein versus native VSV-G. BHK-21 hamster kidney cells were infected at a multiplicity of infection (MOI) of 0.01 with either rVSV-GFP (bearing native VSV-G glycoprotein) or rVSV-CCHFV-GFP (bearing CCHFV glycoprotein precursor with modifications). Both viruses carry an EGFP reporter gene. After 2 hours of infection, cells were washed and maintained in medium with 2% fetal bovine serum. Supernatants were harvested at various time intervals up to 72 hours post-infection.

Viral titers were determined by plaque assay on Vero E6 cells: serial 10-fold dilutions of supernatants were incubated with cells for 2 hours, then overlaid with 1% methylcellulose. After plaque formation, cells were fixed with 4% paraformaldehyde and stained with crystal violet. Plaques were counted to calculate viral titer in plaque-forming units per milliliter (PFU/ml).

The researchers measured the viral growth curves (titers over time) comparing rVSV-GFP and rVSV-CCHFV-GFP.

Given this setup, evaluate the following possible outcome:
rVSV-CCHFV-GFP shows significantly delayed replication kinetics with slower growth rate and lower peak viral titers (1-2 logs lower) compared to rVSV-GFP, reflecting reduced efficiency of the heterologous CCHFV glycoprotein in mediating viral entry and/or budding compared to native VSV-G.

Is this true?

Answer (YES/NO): YES